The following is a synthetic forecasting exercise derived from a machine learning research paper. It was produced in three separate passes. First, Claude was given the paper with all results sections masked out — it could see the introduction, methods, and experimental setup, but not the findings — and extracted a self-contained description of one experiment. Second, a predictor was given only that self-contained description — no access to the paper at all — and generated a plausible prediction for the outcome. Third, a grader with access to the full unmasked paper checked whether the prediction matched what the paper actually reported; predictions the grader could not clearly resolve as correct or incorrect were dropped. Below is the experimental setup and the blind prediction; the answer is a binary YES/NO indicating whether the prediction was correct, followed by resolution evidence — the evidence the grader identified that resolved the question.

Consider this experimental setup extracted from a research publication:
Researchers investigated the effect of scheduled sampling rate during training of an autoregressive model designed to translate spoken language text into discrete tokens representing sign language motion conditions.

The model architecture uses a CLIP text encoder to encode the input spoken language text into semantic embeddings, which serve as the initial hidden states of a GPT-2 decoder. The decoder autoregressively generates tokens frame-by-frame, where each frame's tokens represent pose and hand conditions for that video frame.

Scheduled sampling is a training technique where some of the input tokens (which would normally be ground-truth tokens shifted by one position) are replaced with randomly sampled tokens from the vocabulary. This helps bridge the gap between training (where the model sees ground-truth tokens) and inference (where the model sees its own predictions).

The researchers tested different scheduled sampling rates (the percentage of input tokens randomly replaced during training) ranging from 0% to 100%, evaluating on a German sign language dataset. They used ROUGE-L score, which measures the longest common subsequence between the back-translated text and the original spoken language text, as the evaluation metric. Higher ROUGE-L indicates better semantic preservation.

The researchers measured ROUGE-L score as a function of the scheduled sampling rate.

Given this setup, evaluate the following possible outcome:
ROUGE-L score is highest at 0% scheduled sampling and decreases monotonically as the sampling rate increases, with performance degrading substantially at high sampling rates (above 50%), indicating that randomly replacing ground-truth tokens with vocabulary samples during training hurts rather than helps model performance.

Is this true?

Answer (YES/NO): NO